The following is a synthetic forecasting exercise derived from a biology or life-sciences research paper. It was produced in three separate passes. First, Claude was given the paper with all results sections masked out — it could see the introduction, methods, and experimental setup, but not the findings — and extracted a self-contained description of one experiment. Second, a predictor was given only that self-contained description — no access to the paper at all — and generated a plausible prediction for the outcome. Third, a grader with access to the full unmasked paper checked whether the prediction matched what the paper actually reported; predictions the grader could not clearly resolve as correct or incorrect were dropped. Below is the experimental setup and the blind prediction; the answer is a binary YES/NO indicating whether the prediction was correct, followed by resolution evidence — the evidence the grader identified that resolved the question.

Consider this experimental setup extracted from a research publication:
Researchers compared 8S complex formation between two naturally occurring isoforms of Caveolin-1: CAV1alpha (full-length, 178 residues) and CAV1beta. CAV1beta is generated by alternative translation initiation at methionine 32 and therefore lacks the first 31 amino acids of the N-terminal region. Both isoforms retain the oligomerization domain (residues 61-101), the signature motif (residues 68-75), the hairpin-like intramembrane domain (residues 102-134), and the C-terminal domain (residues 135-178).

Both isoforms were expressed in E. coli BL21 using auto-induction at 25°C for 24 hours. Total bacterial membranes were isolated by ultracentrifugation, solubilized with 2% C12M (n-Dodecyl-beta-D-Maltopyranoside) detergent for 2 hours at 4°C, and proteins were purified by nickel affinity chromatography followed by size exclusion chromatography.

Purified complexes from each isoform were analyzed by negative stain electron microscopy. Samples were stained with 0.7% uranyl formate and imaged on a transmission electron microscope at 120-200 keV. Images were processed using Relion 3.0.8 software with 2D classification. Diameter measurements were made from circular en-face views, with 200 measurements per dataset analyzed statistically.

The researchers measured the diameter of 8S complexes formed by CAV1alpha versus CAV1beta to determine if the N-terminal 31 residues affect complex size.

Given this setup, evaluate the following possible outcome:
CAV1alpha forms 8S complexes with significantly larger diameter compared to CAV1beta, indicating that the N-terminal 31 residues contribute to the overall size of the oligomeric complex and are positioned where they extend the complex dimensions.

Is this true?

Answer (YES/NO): NO